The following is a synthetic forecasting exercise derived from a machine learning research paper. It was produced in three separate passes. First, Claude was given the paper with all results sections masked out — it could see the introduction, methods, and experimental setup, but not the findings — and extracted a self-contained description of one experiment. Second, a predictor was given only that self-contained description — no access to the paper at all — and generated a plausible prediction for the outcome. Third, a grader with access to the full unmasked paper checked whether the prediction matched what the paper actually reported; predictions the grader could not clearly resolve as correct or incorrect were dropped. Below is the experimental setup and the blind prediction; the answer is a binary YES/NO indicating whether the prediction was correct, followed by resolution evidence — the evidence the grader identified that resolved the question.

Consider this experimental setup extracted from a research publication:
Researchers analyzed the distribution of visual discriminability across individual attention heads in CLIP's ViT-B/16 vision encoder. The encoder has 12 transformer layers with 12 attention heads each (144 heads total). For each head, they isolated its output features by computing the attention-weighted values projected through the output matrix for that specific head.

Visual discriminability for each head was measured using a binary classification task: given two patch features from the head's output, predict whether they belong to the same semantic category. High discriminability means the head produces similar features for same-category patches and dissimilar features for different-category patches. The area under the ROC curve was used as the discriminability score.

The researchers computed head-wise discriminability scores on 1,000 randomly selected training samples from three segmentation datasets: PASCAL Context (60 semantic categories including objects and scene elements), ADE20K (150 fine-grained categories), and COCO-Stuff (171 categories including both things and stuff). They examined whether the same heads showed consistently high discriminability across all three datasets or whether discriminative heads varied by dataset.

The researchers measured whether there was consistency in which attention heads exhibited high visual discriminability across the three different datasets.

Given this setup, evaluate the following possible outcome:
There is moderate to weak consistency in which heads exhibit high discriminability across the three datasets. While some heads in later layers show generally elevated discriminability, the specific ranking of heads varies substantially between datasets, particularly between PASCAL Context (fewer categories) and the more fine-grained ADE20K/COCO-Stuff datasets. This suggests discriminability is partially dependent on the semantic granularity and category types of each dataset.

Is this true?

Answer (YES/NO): NO